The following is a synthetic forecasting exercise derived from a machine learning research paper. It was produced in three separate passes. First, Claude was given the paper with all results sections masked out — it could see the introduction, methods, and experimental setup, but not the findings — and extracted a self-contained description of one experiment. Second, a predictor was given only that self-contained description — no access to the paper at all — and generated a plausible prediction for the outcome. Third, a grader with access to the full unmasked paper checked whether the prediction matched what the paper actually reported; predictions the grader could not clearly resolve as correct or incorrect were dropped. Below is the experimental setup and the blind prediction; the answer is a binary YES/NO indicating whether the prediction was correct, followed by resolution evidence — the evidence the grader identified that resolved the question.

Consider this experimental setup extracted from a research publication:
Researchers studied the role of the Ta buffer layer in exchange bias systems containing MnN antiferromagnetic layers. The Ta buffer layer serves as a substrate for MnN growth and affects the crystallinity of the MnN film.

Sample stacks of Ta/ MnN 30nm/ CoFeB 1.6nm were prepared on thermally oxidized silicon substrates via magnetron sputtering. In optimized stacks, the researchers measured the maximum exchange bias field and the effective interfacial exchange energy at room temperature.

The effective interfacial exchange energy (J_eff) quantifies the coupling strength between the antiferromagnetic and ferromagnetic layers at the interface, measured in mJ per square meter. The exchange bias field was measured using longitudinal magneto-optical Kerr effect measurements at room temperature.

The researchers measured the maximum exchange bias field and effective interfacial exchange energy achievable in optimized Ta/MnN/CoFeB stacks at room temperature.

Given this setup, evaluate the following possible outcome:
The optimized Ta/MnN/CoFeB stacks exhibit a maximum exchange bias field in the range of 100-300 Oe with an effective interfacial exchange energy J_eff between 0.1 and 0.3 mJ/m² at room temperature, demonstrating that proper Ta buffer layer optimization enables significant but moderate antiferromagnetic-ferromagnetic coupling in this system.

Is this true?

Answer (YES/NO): NO